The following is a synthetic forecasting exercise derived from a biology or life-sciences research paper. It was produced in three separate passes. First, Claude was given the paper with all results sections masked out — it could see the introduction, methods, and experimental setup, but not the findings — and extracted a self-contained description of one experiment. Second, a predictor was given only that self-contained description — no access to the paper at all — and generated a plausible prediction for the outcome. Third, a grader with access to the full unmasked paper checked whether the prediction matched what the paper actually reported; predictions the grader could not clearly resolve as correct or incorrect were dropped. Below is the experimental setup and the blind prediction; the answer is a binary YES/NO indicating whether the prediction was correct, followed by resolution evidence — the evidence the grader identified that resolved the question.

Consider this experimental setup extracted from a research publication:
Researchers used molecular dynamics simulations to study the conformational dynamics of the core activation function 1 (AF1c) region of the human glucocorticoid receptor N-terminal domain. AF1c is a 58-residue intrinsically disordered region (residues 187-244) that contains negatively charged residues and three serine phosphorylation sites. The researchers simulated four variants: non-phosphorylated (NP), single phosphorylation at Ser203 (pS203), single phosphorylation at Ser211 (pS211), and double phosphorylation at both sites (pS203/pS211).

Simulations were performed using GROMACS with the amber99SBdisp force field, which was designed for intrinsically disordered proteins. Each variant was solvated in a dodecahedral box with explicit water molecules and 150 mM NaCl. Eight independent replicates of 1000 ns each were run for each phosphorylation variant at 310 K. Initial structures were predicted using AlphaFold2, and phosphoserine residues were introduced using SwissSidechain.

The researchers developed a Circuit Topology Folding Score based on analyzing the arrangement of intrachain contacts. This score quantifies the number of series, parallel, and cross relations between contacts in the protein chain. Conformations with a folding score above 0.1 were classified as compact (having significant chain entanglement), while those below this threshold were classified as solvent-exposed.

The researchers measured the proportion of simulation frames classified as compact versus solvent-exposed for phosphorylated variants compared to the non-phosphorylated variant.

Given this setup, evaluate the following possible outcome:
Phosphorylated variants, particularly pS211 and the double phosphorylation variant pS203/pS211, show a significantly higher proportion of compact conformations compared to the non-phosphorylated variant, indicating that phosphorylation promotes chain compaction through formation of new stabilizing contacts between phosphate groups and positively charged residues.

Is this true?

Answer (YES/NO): NO